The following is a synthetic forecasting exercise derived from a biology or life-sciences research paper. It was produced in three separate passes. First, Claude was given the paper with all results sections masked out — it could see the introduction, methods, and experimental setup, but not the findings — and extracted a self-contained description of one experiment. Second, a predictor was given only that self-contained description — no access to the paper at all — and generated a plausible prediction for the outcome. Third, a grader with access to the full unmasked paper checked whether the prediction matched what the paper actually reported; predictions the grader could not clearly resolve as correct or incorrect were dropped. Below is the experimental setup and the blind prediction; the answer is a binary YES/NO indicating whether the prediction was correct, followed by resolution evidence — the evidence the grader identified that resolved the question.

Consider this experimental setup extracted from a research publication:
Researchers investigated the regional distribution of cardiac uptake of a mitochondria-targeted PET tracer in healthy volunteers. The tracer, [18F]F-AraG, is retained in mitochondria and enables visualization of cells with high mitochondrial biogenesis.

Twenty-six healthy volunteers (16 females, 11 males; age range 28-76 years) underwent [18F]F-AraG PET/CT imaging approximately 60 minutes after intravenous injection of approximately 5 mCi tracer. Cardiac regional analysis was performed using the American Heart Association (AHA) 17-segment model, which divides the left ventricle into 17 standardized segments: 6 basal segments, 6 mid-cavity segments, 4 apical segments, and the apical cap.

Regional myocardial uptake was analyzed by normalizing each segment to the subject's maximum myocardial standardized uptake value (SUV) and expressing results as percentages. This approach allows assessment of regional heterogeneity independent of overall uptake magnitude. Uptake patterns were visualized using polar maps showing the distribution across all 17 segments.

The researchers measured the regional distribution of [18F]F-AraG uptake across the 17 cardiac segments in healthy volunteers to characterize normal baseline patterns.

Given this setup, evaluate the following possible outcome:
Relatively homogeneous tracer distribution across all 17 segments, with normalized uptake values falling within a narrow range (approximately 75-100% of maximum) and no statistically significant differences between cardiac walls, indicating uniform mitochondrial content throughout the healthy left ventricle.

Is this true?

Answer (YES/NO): YES